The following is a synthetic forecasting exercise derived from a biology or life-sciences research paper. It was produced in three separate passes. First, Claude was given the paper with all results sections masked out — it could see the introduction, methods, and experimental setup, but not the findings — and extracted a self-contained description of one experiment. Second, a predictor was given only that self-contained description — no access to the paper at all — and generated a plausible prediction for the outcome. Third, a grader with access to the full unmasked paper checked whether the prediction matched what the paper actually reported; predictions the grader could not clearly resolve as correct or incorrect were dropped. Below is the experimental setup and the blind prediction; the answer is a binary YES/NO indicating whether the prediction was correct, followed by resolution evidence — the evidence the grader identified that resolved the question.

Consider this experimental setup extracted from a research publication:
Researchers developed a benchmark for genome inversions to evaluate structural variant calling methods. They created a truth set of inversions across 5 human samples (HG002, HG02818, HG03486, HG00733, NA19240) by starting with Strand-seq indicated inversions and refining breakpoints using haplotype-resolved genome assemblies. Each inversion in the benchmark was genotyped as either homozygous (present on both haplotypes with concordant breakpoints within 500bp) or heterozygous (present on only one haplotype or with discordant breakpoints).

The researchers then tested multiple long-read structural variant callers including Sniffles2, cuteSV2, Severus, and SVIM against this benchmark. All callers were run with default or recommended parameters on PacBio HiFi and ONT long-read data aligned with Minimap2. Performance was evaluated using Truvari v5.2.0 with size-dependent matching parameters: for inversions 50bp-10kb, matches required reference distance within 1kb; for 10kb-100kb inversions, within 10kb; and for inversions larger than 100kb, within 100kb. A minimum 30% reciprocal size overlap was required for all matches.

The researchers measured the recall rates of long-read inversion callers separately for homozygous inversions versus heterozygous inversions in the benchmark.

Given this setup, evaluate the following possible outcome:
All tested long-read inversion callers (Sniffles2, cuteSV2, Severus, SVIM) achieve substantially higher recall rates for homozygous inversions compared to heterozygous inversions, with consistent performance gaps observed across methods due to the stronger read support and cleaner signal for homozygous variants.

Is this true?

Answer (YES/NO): YES